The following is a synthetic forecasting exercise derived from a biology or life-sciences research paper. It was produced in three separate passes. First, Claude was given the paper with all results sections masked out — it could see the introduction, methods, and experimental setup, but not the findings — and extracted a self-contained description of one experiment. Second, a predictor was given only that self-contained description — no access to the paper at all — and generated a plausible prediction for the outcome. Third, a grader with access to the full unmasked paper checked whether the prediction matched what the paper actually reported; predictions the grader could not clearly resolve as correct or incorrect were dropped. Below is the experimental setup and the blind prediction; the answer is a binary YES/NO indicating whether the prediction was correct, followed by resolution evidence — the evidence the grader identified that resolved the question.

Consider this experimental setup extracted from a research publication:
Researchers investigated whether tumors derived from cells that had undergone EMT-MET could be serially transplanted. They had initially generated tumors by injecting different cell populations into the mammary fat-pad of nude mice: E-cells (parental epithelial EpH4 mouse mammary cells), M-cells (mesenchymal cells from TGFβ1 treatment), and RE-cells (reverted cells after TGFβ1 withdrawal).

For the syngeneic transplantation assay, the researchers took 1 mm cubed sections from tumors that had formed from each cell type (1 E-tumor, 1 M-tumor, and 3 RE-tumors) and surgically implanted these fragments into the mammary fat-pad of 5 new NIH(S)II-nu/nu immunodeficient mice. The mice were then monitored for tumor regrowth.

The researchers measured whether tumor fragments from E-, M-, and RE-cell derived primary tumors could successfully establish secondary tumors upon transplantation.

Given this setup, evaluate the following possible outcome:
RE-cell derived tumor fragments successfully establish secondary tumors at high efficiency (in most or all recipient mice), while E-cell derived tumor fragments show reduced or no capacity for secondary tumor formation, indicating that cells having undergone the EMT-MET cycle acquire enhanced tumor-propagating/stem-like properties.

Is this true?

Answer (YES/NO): NO